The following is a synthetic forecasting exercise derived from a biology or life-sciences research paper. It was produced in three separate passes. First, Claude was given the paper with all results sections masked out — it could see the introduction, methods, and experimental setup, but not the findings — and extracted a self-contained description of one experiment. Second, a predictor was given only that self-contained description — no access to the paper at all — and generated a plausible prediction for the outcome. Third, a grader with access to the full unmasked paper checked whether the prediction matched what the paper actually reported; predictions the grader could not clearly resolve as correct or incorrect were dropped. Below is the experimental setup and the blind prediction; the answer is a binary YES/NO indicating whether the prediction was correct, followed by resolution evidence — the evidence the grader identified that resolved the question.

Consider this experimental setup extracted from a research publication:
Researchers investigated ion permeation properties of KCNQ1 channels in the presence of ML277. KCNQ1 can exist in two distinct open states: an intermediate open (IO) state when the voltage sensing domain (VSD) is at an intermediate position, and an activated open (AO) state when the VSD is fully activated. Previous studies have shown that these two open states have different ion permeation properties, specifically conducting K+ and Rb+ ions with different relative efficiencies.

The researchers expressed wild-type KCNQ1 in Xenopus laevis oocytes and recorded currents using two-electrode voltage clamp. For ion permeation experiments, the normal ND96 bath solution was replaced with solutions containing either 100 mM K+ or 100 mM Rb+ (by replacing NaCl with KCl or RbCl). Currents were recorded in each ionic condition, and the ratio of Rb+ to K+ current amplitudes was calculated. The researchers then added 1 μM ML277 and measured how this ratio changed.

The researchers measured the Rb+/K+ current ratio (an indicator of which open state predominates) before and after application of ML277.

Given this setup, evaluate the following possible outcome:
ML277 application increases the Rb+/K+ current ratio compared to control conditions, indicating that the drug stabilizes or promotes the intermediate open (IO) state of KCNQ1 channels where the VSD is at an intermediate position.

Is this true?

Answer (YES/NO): NO